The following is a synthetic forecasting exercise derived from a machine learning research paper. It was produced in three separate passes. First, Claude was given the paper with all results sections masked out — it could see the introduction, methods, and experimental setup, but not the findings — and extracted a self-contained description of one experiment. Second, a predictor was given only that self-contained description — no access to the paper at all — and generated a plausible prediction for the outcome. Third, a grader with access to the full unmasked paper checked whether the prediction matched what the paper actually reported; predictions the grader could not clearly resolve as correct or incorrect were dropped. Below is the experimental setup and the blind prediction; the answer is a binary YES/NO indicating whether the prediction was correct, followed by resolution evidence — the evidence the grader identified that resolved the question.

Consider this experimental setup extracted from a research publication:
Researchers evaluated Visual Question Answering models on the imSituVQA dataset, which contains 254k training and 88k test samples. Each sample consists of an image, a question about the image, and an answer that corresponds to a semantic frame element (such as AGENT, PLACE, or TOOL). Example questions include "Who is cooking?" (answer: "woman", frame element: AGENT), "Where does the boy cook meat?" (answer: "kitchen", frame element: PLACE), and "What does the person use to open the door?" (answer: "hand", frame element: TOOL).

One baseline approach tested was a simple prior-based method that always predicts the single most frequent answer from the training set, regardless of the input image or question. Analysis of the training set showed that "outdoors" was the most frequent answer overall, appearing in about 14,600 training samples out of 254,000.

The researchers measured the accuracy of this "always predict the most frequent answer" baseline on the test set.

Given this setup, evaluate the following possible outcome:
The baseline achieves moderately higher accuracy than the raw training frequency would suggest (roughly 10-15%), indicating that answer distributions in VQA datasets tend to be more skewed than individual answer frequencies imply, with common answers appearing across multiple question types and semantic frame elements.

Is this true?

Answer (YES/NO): NO